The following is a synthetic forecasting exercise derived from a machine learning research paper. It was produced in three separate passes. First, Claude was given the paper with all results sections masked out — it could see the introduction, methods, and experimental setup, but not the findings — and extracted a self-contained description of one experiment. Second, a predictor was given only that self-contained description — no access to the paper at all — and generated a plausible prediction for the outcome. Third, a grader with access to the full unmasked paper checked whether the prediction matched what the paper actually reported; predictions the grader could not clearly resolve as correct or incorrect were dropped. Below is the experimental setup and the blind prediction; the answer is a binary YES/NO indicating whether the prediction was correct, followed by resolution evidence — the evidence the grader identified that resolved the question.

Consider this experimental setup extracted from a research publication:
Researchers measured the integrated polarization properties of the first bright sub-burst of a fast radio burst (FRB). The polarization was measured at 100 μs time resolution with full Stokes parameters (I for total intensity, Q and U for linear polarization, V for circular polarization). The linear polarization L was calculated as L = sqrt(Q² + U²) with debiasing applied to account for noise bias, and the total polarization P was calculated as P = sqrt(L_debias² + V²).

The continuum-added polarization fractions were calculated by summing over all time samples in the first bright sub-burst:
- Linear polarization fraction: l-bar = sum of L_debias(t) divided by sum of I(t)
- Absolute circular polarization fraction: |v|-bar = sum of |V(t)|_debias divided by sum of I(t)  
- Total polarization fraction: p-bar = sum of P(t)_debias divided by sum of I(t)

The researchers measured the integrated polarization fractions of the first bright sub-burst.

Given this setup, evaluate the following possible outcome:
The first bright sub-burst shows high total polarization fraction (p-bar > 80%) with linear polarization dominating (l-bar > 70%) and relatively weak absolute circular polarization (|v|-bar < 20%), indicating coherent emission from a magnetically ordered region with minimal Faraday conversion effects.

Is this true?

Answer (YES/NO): NO